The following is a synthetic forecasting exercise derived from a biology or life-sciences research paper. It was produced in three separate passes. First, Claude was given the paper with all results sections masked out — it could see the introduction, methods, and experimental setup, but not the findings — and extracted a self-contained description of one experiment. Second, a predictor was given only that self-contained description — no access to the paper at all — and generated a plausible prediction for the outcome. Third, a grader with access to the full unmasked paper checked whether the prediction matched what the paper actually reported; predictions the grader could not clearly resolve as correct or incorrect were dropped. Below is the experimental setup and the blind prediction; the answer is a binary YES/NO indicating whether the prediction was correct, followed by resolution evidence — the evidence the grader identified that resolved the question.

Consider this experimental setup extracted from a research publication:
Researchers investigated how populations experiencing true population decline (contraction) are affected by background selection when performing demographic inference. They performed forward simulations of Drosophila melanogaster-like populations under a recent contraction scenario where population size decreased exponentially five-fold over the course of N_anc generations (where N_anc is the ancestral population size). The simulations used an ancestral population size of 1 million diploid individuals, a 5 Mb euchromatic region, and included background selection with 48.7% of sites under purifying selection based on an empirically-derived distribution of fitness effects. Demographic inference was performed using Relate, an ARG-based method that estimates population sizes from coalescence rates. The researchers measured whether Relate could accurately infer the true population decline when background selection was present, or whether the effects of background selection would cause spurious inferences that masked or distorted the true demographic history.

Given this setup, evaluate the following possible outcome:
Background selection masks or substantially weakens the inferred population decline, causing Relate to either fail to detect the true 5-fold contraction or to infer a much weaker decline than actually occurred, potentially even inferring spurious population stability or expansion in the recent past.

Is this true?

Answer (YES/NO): NO